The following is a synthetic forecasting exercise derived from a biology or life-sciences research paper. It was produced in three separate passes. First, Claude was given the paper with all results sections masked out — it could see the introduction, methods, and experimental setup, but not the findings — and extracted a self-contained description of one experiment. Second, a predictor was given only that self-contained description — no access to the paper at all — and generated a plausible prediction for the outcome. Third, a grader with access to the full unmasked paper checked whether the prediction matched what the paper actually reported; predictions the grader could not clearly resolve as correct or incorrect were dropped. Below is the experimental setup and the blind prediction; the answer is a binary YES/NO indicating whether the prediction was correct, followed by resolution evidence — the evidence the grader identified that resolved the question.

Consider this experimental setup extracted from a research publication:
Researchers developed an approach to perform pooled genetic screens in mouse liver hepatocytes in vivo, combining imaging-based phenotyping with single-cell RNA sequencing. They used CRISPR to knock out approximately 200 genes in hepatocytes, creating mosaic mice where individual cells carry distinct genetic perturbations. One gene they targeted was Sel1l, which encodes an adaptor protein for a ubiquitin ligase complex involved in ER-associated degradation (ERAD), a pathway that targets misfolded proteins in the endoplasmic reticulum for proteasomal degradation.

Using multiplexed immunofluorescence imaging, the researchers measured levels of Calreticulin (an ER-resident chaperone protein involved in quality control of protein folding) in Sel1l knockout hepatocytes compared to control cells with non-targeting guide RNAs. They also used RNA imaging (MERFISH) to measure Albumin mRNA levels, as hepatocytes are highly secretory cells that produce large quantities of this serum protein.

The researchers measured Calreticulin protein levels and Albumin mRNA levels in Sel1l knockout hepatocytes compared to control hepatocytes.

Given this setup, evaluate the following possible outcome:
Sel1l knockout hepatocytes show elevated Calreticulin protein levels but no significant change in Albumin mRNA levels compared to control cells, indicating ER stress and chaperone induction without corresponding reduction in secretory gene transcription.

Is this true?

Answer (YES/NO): NO